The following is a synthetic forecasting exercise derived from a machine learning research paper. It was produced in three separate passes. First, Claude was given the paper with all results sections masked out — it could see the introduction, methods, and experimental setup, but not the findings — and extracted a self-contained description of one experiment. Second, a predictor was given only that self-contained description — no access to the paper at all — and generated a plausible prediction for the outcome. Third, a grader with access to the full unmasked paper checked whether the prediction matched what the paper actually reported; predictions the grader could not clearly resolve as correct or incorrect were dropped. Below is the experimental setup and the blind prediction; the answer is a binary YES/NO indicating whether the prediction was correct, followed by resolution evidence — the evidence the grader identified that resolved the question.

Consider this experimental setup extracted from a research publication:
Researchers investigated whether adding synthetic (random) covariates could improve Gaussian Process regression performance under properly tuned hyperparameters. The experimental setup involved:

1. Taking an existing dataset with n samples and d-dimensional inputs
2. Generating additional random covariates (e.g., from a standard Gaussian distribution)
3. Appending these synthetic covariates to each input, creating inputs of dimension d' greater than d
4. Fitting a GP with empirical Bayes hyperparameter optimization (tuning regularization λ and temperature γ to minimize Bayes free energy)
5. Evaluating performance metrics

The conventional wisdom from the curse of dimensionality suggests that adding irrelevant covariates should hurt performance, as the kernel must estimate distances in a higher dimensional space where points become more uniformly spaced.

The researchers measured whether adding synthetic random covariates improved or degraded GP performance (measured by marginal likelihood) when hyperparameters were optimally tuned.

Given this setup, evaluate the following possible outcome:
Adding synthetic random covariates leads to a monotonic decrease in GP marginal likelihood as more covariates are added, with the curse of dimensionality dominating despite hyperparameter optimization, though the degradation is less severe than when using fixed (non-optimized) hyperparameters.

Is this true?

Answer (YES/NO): NO